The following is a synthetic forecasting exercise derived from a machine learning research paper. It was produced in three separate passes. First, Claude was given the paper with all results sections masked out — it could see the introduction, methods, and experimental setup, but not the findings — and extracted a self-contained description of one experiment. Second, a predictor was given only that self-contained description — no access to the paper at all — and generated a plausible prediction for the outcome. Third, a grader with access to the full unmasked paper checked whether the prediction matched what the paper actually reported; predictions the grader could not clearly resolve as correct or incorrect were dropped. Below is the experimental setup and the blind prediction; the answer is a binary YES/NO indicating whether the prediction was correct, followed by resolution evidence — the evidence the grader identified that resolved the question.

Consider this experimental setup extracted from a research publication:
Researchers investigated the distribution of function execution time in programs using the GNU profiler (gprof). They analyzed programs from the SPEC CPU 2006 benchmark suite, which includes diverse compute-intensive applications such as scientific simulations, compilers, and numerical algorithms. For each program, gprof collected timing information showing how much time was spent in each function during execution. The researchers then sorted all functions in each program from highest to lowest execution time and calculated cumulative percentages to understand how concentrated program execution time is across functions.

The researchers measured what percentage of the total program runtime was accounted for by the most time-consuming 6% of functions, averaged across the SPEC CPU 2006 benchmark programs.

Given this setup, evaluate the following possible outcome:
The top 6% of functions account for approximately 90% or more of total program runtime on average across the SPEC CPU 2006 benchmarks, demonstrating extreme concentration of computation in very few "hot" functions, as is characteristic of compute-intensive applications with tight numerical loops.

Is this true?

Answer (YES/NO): YES